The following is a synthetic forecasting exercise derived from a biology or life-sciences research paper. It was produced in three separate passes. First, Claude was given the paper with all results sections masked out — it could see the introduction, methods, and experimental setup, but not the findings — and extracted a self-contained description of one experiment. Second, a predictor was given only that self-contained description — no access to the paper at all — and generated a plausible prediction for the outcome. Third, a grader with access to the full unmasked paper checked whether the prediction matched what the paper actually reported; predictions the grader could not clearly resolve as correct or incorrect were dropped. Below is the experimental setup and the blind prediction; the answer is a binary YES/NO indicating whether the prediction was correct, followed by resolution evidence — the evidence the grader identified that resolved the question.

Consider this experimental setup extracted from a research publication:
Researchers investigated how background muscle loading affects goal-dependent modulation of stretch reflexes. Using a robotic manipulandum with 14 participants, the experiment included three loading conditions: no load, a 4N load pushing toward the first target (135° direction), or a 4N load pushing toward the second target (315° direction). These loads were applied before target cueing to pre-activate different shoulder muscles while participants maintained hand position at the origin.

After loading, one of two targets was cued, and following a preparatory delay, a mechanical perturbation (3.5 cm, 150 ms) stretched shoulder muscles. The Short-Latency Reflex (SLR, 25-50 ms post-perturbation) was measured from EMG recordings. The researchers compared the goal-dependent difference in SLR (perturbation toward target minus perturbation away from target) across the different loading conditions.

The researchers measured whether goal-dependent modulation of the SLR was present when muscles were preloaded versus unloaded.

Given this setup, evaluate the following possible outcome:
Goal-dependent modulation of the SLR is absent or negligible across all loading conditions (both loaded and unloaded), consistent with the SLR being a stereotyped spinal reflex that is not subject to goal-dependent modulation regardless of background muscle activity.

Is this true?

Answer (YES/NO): NO